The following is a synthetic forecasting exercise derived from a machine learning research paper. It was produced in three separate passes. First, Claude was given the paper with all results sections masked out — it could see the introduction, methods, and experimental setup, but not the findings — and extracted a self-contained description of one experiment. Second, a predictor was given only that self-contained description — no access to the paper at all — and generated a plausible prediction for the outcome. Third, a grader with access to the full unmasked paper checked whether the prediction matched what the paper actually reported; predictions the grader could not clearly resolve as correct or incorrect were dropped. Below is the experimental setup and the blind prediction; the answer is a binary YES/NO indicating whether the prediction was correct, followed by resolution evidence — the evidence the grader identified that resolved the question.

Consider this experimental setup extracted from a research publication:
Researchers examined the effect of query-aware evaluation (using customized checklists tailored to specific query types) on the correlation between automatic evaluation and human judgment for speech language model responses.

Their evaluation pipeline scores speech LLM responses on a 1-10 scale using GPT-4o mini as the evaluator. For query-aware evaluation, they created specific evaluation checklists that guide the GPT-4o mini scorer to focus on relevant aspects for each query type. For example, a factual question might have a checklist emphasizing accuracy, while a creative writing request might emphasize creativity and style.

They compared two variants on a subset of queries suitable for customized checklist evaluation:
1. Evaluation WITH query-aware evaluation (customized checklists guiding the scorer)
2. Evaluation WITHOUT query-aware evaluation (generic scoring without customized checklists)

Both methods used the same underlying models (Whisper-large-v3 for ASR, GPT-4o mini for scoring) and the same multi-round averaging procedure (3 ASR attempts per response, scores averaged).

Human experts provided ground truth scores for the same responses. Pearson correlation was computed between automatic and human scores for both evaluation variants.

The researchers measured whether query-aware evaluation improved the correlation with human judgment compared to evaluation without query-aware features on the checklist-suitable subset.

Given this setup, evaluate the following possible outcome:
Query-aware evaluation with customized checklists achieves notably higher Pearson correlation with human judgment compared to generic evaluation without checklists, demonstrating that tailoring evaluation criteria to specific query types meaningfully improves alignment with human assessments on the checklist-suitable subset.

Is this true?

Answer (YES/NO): YES